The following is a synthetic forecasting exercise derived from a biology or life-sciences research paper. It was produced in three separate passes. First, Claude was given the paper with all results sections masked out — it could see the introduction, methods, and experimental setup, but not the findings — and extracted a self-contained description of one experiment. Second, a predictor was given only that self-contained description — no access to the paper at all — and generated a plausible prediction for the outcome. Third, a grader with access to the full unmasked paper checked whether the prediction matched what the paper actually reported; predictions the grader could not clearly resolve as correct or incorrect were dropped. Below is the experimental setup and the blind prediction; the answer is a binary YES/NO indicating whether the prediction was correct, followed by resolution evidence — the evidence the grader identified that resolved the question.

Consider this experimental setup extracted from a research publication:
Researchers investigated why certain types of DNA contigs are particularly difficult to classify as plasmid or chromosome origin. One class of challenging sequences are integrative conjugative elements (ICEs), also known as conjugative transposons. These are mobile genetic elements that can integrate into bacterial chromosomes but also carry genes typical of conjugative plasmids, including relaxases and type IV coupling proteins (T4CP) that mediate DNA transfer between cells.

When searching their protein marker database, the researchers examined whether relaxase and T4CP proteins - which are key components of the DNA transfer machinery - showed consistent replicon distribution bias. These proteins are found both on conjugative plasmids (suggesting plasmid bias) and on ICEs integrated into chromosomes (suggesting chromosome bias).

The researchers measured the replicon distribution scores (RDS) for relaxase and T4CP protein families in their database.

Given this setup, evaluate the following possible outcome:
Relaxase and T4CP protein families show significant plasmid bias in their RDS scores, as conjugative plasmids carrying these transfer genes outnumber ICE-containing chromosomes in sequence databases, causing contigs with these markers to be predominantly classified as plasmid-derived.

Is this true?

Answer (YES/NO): NO